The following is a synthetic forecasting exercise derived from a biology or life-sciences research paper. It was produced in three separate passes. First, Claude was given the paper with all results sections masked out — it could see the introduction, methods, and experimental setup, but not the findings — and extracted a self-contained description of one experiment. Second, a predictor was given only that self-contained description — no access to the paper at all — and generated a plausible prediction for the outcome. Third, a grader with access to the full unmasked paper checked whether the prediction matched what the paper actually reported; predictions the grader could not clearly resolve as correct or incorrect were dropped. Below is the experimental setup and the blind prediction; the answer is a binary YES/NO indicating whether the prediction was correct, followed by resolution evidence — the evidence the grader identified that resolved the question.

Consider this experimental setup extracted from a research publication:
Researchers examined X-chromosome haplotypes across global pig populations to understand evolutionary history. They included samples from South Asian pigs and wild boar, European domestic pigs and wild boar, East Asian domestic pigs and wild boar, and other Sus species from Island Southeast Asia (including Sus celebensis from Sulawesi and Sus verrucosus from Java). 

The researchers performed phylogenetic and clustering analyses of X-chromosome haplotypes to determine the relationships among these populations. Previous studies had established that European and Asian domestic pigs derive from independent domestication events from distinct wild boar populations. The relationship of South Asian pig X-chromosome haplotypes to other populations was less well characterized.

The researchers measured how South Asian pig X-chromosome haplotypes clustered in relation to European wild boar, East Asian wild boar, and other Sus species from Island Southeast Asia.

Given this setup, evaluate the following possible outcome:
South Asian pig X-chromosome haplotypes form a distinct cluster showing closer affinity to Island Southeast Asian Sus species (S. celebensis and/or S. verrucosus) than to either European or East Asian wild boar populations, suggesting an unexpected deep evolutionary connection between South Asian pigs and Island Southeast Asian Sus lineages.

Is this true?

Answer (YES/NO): YES